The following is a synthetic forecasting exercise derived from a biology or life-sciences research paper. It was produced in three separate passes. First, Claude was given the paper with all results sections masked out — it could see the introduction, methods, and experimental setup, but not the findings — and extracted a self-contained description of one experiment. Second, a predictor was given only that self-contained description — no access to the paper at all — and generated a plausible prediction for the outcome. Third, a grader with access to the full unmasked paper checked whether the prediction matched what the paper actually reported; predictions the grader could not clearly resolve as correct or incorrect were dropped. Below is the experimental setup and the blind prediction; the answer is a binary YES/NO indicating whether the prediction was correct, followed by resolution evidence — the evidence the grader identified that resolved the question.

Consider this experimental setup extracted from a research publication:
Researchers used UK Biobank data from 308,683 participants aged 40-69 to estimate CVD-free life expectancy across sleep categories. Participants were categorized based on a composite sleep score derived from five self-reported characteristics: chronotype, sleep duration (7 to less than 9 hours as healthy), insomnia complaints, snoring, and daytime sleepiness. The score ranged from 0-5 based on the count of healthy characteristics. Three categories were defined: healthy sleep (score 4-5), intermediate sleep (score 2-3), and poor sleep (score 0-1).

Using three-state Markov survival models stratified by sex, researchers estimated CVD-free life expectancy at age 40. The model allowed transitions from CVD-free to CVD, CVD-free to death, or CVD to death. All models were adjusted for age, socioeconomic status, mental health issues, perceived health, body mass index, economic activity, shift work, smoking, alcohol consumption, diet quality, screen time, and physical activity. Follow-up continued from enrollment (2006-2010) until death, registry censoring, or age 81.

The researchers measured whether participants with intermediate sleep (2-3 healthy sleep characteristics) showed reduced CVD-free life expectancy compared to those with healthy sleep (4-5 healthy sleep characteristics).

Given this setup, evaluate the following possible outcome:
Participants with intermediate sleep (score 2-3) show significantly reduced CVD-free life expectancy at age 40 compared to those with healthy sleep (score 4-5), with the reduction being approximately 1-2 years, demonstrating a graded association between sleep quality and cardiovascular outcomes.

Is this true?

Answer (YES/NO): NO